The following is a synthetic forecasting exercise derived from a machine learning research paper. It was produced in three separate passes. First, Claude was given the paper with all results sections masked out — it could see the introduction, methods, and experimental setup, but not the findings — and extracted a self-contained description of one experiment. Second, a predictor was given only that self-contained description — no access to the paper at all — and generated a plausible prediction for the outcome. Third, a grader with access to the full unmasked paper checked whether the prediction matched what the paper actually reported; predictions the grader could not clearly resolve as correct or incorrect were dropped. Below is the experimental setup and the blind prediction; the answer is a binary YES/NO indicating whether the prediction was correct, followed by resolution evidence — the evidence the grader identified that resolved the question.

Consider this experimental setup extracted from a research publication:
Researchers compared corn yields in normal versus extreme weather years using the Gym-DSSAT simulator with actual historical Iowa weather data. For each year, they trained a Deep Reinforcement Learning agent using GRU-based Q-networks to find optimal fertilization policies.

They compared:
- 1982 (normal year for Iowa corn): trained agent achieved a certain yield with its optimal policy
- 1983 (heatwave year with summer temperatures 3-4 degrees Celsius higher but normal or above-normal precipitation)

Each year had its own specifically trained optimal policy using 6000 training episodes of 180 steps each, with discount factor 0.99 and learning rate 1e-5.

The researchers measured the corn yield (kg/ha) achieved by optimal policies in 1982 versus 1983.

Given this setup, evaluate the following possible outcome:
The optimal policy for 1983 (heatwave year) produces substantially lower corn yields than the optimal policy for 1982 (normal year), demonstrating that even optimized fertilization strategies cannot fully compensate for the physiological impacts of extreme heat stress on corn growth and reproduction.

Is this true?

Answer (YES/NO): YES